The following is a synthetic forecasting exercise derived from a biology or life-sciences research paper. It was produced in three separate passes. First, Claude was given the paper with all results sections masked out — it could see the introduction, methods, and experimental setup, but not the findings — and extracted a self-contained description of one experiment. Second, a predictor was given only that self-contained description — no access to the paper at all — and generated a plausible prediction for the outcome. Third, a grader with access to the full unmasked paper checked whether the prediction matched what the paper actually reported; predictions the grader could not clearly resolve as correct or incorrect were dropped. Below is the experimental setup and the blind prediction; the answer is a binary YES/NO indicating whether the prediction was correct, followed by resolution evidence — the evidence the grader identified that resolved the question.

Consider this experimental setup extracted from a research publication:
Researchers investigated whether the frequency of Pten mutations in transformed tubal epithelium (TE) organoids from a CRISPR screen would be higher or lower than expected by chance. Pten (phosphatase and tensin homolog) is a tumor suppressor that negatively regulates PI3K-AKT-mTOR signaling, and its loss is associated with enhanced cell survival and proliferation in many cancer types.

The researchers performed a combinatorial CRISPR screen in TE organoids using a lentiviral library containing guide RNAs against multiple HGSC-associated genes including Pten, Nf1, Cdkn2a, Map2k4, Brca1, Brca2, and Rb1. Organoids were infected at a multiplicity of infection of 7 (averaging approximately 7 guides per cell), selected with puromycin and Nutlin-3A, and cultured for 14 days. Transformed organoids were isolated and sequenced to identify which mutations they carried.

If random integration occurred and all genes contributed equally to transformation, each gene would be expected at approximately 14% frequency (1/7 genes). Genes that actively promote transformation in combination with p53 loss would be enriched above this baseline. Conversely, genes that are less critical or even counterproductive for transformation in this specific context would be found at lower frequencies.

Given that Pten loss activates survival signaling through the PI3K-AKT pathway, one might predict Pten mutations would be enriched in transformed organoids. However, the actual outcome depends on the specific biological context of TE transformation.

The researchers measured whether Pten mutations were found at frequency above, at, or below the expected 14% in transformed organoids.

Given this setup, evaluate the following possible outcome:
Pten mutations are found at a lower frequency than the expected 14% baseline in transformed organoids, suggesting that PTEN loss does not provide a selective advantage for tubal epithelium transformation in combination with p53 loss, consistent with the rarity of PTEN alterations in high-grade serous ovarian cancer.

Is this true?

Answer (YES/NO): NO